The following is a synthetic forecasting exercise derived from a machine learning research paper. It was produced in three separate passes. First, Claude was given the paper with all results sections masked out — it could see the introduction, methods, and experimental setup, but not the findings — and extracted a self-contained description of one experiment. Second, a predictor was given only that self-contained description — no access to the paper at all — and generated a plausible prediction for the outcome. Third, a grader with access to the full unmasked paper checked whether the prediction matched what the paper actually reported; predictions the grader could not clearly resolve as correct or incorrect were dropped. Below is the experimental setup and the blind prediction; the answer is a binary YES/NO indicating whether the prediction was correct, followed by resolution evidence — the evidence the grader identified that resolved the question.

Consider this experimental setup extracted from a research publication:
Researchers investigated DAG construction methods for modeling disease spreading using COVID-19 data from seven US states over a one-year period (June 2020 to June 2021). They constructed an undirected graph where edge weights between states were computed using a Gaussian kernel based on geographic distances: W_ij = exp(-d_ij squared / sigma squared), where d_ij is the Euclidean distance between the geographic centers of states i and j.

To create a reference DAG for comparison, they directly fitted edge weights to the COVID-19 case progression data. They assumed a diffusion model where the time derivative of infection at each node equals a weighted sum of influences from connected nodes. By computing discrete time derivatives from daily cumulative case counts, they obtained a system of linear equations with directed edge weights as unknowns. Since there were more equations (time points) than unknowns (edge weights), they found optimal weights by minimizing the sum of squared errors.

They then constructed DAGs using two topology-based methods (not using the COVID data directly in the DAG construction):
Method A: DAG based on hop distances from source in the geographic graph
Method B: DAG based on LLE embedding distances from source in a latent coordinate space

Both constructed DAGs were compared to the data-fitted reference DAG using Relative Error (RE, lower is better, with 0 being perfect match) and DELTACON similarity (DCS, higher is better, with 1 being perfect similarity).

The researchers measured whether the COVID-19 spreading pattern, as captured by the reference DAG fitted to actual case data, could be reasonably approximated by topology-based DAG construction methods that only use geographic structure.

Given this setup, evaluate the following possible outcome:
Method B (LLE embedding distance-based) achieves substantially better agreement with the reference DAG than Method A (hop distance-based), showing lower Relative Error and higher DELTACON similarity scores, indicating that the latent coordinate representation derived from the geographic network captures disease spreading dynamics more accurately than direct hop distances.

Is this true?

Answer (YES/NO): NO